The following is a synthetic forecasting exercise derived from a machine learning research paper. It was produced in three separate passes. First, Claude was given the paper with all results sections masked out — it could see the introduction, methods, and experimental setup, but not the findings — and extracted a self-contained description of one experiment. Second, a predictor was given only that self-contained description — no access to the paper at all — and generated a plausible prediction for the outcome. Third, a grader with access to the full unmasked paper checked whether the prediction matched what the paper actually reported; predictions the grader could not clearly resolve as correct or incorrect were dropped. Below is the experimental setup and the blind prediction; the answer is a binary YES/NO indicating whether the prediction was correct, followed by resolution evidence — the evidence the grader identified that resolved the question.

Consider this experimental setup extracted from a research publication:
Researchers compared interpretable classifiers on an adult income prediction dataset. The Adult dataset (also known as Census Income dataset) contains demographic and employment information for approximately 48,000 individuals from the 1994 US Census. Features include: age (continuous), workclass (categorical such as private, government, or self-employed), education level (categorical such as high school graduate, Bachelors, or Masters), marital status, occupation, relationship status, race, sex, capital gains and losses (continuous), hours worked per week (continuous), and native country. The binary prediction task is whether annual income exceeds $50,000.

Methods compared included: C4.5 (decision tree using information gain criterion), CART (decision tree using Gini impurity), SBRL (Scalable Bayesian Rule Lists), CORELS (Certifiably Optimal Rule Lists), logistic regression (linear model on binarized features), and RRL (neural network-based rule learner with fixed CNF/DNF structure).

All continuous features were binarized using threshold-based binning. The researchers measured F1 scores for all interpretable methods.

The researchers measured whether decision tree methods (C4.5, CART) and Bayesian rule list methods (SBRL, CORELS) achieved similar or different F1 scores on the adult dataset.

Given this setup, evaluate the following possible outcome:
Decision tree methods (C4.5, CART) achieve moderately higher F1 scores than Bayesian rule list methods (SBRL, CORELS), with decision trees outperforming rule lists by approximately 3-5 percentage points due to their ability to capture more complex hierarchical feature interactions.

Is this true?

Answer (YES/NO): NO